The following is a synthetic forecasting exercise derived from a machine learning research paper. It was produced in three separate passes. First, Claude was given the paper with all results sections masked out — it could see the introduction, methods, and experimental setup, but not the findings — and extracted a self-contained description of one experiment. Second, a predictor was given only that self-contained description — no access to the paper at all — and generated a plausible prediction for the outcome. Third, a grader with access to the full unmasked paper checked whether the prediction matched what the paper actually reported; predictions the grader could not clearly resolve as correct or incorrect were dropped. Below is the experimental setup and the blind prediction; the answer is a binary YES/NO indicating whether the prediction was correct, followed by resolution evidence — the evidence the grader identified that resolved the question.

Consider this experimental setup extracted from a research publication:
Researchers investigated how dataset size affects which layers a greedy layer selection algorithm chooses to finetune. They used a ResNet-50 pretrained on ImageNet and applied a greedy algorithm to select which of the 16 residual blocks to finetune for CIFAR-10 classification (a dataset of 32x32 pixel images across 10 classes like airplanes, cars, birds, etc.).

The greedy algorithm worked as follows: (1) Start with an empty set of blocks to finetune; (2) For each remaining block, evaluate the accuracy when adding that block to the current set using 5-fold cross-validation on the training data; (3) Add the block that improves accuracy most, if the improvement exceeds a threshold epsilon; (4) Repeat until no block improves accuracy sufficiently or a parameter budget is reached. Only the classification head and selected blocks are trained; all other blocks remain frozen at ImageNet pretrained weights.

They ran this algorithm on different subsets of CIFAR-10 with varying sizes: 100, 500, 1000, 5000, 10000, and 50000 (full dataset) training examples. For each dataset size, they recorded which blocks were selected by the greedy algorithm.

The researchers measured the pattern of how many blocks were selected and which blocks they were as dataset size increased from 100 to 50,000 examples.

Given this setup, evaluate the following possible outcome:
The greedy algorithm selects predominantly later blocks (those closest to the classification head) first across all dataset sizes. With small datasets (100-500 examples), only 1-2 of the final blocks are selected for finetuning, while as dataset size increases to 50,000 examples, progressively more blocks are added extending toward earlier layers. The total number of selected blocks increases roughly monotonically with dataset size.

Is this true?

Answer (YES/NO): NO